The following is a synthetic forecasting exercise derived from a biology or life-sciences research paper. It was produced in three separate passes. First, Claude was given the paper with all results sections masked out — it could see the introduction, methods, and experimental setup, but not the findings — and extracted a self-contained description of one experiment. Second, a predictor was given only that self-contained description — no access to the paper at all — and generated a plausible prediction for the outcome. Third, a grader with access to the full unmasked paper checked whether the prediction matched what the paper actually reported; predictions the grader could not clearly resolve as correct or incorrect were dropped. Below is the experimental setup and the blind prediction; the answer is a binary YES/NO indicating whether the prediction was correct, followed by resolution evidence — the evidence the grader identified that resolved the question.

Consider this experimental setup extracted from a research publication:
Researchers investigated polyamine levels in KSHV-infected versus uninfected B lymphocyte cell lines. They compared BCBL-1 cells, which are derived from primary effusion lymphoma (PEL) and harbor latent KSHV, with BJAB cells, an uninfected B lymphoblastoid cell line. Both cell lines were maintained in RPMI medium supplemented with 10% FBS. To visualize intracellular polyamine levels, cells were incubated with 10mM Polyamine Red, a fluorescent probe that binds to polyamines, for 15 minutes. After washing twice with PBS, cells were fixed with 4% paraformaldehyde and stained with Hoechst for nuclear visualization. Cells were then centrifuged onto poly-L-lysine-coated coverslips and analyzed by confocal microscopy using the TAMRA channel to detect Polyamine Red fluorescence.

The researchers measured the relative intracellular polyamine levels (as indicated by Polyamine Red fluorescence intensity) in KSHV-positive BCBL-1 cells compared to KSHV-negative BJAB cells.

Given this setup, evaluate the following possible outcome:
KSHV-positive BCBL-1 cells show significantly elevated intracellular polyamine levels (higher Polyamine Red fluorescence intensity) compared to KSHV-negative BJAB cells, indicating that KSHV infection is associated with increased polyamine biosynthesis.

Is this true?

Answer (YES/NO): YES